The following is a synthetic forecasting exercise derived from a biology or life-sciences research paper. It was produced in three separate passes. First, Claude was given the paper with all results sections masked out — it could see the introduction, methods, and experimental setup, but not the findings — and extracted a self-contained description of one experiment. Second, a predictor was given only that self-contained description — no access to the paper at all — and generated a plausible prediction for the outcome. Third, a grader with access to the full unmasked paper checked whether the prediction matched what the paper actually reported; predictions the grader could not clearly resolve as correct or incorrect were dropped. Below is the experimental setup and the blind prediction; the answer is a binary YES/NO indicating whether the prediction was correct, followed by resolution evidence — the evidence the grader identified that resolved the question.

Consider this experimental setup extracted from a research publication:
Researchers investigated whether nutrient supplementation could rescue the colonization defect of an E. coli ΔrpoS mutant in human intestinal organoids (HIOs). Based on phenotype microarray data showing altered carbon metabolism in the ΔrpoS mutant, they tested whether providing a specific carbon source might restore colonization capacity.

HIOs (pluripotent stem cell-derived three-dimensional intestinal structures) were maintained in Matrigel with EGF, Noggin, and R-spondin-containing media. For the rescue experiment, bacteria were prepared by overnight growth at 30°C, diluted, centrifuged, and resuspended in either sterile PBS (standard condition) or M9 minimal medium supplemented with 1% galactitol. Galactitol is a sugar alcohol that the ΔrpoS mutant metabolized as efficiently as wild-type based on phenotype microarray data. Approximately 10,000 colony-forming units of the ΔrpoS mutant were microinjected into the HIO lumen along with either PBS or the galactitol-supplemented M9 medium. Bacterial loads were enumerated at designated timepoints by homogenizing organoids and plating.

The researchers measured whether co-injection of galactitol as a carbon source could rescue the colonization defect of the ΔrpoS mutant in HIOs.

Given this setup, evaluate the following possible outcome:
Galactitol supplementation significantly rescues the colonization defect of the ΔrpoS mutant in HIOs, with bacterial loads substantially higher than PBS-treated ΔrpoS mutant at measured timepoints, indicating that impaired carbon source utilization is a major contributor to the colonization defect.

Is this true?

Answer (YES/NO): NO